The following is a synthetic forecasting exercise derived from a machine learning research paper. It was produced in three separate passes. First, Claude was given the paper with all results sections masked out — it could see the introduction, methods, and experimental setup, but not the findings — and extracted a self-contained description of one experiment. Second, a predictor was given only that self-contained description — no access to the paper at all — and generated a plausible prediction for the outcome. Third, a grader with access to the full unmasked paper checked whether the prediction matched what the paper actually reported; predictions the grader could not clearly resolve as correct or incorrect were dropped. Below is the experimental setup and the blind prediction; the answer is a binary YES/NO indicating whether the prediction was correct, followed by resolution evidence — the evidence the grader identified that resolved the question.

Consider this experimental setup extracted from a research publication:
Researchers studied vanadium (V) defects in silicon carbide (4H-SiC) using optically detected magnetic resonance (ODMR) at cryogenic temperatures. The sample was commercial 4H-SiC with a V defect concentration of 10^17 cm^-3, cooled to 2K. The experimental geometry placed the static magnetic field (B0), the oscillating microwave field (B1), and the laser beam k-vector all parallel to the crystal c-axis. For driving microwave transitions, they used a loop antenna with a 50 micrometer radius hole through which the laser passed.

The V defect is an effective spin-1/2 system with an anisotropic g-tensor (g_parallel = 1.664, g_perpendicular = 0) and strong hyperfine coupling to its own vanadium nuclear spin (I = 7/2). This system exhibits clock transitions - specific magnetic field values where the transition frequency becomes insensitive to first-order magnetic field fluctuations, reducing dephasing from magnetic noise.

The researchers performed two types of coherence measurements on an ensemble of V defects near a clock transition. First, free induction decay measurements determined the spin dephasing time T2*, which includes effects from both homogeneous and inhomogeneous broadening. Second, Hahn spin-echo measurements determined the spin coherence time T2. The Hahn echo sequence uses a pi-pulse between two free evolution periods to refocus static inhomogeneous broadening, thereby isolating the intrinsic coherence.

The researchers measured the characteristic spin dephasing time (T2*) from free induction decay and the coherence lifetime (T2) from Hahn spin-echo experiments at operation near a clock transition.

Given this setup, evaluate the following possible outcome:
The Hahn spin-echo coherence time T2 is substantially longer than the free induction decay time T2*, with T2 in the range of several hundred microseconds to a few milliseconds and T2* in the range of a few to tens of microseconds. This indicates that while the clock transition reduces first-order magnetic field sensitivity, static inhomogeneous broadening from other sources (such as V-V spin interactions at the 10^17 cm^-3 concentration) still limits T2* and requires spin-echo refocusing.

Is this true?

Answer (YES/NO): NO